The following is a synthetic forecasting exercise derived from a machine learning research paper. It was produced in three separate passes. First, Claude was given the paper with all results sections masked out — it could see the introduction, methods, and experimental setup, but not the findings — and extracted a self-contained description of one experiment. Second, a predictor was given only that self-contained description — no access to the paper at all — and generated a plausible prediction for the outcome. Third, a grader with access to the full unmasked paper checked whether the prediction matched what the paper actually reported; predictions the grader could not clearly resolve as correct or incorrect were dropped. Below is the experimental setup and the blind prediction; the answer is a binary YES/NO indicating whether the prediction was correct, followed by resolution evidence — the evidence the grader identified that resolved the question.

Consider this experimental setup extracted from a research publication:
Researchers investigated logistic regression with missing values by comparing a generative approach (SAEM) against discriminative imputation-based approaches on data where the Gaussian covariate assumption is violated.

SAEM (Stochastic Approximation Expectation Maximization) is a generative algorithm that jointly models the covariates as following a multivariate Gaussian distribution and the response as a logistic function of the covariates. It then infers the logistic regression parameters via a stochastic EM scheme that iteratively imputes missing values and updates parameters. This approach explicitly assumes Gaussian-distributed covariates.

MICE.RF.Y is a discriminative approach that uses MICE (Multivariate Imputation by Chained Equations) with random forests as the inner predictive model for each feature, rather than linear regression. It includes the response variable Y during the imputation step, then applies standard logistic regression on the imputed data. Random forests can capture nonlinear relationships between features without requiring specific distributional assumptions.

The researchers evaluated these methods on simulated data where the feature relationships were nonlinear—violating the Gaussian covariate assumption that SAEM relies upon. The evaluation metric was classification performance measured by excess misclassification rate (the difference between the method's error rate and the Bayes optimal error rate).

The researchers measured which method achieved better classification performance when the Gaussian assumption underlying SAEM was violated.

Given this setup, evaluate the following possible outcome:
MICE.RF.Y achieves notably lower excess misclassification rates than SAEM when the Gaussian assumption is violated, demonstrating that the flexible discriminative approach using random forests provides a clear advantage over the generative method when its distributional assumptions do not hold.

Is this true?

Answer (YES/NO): YES